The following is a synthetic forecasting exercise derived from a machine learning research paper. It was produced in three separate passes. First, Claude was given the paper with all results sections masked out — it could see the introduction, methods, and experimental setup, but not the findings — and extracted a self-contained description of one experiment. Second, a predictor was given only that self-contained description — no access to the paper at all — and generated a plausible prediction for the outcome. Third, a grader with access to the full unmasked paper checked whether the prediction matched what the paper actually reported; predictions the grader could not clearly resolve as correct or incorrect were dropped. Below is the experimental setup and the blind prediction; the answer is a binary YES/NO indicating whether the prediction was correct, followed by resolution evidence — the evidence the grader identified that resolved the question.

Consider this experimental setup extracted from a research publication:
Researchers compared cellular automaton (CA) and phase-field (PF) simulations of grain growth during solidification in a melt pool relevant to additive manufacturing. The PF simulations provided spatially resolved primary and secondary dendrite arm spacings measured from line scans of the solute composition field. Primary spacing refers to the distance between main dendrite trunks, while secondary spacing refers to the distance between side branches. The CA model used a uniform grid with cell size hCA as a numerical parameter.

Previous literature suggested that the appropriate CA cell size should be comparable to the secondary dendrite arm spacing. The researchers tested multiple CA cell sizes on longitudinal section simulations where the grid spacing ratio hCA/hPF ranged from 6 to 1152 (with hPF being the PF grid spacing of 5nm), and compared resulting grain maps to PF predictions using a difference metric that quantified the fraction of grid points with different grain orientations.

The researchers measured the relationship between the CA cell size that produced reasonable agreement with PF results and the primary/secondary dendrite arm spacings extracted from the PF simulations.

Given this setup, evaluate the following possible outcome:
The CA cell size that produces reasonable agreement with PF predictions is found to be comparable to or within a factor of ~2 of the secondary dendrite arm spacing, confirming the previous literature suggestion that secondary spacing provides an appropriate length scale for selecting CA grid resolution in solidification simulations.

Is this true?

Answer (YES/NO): NO